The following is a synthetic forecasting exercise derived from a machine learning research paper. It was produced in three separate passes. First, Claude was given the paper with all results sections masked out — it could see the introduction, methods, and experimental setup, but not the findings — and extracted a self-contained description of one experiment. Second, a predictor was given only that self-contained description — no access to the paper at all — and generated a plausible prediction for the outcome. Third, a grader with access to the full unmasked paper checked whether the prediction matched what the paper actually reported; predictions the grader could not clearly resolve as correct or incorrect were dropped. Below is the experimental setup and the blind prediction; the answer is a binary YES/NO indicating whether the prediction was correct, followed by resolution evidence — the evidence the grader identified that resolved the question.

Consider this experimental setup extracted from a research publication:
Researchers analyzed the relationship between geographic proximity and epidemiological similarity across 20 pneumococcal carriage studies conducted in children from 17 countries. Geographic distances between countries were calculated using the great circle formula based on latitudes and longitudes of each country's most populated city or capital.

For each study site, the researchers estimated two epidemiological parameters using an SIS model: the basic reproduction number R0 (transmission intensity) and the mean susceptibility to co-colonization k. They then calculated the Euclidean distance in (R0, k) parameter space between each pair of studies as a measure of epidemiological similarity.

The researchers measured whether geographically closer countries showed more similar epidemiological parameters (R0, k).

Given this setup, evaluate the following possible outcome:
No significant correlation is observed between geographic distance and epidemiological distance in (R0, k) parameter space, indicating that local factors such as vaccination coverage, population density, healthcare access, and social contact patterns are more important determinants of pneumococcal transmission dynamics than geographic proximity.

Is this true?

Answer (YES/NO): YES